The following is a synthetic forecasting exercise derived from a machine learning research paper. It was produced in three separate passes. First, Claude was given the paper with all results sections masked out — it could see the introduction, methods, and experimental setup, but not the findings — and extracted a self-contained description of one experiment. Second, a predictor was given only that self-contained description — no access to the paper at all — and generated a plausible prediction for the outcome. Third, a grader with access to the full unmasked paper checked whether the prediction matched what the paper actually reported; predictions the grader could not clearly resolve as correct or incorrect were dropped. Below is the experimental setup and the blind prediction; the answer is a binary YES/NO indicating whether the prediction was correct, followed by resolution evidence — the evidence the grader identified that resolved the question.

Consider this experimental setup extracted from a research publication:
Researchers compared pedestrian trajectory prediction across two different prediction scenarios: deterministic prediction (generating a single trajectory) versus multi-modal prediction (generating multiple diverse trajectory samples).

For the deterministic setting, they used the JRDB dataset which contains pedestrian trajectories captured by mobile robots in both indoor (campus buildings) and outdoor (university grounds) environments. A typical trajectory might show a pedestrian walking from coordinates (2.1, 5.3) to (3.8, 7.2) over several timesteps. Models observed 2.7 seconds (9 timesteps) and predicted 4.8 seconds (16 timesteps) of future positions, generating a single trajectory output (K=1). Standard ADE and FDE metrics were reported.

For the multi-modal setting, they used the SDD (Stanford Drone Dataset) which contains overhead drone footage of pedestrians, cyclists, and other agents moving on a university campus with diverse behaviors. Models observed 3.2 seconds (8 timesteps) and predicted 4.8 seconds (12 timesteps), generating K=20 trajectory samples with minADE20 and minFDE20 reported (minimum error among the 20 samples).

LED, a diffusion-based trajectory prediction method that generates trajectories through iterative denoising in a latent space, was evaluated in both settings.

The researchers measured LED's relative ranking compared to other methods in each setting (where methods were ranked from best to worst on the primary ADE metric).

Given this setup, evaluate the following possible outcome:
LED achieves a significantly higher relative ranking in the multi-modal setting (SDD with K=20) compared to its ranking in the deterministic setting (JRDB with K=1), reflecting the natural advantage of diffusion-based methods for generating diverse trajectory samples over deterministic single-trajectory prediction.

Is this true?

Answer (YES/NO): NO